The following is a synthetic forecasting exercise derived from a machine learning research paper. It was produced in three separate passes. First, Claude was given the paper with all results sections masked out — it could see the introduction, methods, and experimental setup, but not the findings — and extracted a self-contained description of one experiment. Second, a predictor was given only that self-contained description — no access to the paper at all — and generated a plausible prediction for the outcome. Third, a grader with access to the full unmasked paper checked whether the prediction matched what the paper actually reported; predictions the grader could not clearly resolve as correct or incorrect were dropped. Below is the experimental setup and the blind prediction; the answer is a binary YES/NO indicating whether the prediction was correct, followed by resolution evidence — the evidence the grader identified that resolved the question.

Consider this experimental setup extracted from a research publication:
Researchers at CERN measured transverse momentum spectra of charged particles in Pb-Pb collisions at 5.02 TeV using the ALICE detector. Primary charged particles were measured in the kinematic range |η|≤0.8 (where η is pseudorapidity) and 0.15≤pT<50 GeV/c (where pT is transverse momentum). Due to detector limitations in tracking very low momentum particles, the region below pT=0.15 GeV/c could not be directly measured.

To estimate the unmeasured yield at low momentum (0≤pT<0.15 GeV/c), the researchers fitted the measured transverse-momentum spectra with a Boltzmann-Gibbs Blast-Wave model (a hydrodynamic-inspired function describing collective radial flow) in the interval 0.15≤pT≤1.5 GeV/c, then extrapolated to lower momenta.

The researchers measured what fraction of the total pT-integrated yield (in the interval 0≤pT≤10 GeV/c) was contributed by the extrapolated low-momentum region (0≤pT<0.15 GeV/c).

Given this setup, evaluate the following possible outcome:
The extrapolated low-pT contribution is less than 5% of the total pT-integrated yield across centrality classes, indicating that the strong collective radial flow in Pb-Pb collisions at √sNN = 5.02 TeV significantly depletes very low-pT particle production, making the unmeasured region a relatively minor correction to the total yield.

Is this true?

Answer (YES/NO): NO